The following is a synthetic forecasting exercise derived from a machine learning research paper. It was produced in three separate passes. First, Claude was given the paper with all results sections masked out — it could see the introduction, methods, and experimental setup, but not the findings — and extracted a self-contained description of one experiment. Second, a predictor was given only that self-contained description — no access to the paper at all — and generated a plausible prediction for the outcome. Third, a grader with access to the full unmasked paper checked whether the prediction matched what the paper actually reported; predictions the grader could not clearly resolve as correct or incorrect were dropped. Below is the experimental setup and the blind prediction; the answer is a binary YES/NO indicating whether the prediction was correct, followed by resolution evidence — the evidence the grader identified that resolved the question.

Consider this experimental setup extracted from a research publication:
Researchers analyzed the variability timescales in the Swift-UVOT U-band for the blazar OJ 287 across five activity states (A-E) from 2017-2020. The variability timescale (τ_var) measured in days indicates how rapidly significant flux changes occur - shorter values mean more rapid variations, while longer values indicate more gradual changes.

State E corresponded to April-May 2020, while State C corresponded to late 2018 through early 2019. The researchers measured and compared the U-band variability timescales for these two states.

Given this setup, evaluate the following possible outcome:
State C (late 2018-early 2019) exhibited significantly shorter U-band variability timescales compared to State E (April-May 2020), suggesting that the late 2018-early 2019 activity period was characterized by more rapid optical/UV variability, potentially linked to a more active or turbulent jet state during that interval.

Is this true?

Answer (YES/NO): NO